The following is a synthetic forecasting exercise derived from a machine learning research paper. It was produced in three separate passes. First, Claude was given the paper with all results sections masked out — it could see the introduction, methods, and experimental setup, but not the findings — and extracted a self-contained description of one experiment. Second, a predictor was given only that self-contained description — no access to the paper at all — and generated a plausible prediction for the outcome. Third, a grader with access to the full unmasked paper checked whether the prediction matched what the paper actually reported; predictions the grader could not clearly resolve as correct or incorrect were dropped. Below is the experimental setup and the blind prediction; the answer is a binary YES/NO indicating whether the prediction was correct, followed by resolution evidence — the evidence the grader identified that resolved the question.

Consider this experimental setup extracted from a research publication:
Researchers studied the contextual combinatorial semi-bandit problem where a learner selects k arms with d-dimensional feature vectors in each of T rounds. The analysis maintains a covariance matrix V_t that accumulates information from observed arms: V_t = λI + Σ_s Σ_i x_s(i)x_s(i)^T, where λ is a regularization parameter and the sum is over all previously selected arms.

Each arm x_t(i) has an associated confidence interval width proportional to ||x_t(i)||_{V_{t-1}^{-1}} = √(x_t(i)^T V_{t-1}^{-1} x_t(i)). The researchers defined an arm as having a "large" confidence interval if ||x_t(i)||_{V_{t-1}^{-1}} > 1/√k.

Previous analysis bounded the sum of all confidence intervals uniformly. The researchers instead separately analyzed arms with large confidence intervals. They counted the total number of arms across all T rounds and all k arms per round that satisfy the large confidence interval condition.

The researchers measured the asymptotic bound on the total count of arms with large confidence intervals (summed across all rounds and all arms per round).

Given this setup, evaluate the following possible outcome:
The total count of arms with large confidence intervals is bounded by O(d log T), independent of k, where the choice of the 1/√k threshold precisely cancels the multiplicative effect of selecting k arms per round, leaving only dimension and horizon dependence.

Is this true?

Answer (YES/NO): NO